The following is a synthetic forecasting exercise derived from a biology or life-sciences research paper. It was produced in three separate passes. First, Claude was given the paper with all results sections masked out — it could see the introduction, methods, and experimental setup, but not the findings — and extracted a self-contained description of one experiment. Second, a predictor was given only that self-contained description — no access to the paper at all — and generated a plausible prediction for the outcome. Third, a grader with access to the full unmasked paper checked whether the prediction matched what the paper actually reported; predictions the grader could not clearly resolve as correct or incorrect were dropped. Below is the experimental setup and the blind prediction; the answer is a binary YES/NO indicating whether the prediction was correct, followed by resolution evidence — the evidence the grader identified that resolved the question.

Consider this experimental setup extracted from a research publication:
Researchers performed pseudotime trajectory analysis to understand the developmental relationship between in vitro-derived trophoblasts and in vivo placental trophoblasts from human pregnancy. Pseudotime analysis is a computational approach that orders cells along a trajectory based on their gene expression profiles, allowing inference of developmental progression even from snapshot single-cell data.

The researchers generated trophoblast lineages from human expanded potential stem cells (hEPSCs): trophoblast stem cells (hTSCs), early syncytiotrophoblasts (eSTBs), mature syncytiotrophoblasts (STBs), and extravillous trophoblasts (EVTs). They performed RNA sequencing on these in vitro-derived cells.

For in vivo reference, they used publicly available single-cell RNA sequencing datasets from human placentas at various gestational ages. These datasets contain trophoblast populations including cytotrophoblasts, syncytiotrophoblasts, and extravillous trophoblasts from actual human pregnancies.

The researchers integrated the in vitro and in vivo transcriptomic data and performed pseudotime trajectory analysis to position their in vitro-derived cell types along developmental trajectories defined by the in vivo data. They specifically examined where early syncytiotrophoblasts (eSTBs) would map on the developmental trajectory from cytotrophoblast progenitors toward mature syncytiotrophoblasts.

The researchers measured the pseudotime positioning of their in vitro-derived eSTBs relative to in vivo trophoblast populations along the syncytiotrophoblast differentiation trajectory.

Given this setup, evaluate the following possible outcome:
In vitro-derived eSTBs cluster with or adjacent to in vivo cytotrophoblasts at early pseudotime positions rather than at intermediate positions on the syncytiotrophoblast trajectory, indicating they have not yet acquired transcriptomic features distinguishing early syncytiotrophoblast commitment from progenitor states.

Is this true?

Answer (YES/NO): NO